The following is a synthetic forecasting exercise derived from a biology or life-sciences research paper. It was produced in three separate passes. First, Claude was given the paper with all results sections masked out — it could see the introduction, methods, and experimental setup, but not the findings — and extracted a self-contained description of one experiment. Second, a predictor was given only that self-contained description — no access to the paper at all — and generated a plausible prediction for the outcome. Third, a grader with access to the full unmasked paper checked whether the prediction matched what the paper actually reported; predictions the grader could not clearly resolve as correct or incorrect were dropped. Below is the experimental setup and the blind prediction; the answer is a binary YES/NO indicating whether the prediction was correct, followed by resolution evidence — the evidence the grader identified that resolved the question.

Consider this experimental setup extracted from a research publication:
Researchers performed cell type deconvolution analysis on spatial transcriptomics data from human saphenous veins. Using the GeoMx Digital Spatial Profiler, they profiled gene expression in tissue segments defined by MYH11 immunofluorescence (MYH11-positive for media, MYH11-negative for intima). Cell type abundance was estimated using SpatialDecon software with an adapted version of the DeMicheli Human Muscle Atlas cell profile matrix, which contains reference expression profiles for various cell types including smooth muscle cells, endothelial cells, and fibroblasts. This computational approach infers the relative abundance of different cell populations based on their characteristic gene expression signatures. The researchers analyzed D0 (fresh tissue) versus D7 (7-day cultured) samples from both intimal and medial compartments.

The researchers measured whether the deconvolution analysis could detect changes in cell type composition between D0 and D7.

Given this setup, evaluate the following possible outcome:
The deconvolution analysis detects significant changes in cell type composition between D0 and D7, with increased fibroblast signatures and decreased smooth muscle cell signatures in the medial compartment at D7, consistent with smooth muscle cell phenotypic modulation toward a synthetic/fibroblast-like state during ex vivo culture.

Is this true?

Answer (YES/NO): NO